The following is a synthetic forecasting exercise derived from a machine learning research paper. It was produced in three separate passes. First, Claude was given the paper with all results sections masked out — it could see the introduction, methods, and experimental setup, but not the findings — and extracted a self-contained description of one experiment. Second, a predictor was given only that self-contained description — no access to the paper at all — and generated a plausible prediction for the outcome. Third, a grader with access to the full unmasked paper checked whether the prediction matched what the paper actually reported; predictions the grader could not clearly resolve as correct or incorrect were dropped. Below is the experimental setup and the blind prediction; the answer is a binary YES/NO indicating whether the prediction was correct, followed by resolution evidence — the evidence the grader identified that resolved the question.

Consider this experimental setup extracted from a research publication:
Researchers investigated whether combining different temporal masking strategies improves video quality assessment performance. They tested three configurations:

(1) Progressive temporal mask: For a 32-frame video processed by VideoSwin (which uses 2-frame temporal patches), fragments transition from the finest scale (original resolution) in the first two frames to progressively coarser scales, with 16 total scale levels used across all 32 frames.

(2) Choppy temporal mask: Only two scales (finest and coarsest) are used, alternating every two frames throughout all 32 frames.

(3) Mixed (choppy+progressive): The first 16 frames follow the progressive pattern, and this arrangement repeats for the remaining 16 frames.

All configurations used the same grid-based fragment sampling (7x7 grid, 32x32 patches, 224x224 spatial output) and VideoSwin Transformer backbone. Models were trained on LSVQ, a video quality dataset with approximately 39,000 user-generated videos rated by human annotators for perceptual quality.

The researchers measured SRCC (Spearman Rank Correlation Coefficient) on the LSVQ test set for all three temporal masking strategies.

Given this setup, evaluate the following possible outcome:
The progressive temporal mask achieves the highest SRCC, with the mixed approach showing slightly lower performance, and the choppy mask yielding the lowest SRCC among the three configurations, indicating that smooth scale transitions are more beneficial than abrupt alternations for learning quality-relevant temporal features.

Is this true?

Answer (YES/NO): YES